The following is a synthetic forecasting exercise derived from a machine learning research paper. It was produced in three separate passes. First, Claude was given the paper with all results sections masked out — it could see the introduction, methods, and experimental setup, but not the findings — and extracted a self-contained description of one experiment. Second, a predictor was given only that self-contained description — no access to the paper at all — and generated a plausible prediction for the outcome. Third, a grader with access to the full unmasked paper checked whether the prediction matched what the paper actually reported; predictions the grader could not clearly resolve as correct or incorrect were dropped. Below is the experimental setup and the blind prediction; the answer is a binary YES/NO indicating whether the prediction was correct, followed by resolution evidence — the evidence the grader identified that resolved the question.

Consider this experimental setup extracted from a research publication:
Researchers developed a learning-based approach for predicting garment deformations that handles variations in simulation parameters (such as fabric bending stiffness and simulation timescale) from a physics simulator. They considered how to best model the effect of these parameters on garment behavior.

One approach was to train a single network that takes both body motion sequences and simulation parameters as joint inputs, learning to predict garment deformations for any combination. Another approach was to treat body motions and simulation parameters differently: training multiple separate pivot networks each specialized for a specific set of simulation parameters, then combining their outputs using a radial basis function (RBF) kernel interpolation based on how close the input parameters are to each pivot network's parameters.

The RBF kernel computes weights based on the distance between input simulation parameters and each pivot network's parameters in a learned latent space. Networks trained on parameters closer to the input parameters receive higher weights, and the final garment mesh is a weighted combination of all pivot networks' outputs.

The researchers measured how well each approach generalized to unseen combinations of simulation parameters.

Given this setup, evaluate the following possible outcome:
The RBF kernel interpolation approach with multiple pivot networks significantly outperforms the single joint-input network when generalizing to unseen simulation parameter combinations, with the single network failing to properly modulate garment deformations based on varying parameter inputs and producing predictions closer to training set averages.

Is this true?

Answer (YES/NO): NO